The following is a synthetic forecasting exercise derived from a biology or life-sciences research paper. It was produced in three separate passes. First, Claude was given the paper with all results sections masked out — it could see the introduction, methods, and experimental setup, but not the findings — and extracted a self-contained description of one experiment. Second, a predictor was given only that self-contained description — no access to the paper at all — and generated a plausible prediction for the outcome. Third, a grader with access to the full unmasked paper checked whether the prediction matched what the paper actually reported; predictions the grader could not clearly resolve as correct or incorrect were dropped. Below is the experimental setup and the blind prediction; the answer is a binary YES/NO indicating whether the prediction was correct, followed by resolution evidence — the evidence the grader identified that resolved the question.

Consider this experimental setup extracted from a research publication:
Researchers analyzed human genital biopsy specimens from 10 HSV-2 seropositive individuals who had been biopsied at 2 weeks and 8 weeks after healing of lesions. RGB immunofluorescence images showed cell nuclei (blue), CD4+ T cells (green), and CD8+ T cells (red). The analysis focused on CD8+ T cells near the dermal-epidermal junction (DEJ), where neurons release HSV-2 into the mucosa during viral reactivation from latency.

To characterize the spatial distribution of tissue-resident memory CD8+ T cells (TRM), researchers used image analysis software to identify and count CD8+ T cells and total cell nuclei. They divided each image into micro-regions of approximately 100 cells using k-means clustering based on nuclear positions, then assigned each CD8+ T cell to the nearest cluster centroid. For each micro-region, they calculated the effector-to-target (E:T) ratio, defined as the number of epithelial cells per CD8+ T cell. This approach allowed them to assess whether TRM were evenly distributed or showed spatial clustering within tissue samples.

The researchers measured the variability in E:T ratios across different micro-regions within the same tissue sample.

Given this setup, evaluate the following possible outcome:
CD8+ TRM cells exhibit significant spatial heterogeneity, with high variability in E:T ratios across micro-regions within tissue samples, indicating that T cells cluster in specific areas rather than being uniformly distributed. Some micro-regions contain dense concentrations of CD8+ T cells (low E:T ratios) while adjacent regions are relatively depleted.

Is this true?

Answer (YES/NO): YES